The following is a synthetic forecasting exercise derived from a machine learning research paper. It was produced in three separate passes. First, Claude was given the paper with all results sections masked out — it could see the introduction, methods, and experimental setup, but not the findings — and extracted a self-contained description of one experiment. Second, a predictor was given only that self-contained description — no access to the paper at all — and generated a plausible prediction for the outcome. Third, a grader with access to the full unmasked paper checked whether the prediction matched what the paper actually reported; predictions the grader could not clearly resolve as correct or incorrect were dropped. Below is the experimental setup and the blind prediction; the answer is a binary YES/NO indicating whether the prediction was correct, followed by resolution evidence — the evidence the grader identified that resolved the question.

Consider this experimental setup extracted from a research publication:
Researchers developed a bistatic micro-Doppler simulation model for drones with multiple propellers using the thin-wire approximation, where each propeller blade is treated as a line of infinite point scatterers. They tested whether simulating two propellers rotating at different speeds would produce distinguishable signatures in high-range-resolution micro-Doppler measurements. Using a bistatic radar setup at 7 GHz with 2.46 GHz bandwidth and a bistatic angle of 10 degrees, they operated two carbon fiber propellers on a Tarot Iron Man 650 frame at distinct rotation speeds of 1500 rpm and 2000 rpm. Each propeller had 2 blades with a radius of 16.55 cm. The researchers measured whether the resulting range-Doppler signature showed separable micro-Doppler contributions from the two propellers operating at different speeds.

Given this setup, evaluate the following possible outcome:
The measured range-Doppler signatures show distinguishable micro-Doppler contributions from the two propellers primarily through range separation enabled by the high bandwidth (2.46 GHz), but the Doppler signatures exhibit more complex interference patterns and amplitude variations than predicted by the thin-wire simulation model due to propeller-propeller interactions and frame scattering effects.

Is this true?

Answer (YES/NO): NO